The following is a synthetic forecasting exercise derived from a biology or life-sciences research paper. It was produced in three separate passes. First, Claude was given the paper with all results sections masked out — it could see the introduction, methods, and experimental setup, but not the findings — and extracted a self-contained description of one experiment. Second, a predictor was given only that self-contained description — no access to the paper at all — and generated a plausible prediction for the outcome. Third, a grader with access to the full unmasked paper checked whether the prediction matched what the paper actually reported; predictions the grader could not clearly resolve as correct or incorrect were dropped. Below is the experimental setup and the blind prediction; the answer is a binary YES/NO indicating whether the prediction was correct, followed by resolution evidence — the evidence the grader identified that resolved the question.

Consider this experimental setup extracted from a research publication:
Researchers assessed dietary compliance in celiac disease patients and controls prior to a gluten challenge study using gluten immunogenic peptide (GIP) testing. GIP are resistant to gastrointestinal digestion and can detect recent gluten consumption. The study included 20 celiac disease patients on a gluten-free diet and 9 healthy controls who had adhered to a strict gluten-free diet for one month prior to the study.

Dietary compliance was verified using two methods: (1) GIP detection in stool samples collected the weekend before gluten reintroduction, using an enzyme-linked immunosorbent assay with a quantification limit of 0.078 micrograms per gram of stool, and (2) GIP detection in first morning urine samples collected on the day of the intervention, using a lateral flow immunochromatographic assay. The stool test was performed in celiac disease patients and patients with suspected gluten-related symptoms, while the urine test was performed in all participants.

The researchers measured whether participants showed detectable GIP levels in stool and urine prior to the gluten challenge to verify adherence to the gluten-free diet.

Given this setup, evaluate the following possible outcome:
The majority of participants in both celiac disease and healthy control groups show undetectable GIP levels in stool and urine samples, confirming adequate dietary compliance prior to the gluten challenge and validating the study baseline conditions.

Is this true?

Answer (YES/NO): YES